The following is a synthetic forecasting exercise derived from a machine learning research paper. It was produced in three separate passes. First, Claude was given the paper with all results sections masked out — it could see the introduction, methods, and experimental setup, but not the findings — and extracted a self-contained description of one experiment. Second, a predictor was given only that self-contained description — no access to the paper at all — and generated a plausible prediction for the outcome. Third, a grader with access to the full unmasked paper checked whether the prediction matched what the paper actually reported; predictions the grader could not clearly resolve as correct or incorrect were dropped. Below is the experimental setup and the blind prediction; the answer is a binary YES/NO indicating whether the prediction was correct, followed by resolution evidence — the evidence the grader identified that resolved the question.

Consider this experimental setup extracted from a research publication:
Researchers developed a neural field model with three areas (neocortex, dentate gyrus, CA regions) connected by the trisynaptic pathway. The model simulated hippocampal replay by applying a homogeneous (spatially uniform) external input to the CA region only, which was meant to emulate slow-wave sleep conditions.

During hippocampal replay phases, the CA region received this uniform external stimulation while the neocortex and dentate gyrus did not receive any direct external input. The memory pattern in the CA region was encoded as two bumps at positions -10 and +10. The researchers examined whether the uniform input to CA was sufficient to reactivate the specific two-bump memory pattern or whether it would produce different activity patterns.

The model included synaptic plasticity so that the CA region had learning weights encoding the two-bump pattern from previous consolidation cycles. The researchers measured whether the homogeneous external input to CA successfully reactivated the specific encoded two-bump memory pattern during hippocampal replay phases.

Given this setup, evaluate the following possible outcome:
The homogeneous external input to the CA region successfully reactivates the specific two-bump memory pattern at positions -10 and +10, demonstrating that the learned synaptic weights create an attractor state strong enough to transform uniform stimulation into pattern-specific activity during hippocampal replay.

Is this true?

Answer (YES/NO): YES